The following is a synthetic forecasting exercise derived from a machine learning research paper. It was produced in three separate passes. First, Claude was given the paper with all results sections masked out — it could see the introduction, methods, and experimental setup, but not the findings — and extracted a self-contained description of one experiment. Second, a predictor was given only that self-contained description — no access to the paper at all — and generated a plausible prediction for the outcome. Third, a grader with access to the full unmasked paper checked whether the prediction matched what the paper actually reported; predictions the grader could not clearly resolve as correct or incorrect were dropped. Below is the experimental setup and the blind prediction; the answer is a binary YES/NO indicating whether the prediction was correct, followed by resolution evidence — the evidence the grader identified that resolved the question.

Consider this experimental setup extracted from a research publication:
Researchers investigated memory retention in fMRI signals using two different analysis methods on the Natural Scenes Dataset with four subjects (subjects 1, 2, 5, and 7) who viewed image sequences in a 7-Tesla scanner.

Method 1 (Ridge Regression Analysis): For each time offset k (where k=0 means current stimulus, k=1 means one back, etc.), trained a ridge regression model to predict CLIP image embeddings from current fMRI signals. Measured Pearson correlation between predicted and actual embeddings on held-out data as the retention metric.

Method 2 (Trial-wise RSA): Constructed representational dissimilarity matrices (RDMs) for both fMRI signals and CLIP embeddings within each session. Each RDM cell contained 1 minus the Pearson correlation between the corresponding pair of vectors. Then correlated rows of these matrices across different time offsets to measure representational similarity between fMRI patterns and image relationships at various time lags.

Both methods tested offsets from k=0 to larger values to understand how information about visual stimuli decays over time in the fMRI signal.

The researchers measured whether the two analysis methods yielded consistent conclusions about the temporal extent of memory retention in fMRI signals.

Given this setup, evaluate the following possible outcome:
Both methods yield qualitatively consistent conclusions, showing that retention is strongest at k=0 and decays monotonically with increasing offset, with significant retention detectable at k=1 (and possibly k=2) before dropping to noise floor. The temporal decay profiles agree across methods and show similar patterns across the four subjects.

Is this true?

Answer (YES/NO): YES